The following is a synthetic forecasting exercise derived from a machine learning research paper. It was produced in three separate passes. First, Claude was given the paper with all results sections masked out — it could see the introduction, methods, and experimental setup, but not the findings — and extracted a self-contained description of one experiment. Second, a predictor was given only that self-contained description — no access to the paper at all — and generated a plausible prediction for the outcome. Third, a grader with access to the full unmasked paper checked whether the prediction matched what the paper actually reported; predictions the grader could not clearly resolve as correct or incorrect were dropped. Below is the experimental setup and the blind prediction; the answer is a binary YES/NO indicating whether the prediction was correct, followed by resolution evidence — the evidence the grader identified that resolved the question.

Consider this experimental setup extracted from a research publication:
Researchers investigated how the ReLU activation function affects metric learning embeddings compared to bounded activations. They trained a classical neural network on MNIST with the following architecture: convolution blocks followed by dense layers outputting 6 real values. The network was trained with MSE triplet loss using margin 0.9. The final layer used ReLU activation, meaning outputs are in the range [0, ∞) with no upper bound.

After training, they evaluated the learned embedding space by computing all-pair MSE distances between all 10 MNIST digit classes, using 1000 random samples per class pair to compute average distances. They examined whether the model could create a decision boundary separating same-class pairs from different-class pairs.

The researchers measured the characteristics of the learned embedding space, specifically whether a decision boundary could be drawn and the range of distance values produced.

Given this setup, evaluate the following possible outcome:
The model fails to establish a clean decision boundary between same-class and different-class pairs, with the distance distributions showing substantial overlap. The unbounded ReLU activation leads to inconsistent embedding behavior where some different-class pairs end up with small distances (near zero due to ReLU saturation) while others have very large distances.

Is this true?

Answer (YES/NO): NO